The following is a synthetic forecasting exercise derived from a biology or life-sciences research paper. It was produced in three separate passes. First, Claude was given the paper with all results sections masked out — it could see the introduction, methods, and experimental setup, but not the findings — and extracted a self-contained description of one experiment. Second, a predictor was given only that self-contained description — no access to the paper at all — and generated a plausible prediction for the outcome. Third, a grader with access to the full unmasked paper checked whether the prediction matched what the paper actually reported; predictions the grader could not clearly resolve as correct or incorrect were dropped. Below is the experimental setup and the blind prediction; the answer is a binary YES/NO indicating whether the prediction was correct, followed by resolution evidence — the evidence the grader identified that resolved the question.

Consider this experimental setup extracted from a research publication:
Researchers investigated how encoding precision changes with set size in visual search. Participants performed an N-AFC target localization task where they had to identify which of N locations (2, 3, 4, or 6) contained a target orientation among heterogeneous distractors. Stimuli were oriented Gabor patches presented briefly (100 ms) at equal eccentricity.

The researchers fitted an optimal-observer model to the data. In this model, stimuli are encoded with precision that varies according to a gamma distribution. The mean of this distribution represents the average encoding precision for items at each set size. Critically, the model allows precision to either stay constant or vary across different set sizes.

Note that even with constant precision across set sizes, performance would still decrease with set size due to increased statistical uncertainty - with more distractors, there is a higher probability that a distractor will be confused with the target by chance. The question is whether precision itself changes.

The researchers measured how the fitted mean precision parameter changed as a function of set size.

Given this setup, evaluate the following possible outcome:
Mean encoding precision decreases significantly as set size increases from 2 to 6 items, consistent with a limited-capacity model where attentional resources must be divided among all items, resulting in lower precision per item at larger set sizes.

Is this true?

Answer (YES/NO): YES